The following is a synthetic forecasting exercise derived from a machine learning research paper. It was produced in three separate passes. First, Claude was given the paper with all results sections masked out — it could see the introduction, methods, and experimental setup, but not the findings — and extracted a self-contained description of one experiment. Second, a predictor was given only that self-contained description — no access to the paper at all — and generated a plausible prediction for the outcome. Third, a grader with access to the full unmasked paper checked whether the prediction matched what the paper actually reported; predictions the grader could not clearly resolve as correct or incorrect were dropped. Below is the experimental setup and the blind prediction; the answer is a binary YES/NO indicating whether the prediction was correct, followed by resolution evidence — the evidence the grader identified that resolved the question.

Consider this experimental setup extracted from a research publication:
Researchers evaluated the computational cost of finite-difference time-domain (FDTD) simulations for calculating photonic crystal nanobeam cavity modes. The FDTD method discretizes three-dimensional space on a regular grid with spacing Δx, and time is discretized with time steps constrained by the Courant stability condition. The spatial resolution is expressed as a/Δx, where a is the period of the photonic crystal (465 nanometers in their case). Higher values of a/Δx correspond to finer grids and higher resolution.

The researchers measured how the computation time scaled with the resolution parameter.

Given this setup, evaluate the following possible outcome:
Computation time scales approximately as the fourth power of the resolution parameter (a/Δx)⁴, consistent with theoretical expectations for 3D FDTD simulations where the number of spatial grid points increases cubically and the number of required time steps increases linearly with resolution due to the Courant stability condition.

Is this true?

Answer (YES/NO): YES